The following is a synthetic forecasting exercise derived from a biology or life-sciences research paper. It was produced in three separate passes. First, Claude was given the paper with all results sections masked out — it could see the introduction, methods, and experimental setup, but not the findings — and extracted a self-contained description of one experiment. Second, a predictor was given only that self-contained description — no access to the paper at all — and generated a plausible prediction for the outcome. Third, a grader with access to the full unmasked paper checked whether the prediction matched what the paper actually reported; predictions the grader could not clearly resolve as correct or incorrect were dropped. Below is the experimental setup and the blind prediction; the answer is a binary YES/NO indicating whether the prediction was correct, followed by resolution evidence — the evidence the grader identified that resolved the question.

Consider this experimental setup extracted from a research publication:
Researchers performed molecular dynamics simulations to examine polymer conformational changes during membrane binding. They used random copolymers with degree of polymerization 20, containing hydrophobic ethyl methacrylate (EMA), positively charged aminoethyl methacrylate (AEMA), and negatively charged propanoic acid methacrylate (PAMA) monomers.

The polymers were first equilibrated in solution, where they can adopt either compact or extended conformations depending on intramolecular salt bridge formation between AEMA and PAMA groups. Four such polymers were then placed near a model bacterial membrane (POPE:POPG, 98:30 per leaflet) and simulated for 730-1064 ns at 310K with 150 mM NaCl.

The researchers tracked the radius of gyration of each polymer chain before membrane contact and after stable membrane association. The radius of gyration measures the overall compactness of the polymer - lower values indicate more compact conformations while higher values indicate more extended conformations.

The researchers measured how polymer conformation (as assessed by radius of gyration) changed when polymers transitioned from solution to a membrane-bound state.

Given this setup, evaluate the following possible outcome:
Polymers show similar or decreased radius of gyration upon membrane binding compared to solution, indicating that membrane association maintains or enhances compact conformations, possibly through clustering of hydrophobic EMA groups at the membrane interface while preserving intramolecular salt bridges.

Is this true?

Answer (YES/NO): NO